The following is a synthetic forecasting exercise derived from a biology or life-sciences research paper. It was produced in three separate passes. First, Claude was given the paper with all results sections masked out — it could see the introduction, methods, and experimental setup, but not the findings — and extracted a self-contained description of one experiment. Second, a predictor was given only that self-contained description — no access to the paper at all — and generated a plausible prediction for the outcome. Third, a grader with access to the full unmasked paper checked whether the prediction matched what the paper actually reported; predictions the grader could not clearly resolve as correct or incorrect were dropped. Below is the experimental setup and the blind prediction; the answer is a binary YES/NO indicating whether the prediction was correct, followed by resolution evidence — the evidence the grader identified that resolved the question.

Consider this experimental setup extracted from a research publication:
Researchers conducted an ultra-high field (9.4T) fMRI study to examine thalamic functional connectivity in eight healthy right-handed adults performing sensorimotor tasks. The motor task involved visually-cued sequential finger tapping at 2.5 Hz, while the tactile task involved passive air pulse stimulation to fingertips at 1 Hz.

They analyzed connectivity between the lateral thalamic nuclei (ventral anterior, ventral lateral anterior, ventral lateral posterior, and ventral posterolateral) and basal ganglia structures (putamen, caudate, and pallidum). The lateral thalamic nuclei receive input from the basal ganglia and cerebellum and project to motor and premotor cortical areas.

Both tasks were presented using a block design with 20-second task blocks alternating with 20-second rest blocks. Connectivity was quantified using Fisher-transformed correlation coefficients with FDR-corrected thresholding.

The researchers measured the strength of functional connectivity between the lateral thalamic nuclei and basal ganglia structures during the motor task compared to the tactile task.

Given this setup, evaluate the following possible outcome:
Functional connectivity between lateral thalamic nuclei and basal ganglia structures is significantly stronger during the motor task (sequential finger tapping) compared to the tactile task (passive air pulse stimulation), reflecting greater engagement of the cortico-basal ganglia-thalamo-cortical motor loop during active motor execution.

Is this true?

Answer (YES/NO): NO